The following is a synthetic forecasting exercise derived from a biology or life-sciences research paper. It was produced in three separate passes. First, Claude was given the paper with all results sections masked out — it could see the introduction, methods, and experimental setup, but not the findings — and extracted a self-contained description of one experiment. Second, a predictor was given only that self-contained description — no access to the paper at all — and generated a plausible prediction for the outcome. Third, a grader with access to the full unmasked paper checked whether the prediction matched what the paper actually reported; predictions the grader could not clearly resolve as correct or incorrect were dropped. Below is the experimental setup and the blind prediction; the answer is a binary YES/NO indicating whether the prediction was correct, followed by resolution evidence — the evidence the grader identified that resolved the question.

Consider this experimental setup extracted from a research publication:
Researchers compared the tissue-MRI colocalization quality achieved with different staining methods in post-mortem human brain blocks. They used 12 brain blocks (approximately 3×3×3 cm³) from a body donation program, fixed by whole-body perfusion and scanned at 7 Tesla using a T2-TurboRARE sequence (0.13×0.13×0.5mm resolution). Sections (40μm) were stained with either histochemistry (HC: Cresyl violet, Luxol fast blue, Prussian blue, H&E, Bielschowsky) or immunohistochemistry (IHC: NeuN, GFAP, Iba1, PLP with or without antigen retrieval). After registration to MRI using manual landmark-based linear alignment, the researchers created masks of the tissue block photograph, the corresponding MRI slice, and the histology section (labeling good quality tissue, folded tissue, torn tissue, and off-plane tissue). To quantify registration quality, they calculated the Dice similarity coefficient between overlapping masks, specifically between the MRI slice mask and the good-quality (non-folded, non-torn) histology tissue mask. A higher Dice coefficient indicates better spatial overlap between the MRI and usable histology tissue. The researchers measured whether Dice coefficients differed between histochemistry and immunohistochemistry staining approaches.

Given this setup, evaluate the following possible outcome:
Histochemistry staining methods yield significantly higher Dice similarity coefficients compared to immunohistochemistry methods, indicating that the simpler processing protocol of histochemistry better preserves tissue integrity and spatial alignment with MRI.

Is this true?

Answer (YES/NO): NO